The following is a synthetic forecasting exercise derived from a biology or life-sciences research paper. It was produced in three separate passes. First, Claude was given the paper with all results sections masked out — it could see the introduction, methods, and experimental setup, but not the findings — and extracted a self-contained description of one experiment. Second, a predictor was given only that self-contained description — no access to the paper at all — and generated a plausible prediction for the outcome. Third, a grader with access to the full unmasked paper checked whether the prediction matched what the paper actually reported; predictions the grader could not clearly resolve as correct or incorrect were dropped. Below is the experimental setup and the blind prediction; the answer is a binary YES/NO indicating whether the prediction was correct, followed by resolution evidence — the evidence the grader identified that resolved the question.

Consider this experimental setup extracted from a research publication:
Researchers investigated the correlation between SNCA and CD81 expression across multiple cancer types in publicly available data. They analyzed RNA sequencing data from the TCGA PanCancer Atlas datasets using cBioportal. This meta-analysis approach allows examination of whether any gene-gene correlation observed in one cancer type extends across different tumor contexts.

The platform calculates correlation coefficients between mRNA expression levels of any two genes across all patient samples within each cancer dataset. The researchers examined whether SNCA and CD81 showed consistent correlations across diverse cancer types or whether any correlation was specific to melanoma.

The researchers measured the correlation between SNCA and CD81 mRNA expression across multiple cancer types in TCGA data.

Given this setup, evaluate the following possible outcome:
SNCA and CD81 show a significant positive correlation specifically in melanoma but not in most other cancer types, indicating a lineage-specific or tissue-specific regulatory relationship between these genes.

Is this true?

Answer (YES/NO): NO